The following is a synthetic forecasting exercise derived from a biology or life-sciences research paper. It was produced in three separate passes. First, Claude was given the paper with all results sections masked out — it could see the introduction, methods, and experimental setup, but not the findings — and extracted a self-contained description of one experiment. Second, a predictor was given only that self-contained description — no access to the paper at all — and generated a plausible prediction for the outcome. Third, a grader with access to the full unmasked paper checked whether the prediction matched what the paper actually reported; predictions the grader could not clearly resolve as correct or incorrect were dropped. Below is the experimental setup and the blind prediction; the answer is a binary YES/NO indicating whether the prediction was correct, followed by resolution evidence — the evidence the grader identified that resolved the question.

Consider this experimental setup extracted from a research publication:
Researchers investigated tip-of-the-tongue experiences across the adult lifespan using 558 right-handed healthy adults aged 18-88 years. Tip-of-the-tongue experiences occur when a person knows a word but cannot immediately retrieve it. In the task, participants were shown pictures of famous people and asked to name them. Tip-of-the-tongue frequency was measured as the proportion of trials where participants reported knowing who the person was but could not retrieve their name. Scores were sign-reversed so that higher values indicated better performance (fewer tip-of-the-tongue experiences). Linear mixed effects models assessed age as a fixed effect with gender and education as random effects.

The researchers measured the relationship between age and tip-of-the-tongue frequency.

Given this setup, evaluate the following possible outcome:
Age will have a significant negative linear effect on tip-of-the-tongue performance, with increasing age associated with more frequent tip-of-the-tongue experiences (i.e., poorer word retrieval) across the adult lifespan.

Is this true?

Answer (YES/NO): YES